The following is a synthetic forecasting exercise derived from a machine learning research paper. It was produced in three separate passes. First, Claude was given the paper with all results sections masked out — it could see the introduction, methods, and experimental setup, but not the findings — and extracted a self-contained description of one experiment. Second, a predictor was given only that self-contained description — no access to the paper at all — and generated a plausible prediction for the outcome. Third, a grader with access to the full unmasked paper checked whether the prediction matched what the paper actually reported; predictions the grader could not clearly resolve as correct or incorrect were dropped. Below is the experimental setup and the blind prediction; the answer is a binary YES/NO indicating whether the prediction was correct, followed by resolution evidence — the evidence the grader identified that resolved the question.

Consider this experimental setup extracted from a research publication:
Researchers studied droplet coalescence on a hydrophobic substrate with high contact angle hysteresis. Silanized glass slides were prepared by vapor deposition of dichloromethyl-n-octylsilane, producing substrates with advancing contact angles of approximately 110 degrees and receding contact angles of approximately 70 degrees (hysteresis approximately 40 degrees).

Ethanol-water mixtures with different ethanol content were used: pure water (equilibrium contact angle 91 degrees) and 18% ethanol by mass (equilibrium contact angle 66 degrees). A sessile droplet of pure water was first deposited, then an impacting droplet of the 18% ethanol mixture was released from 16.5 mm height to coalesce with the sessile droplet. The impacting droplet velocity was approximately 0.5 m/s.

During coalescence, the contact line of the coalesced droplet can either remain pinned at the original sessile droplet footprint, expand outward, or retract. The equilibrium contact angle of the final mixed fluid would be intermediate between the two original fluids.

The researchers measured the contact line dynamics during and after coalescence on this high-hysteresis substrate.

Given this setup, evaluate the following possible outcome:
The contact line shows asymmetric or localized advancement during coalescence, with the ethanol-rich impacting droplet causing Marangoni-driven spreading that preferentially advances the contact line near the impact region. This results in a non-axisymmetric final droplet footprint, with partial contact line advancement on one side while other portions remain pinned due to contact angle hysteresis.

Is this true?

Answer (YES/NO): NO